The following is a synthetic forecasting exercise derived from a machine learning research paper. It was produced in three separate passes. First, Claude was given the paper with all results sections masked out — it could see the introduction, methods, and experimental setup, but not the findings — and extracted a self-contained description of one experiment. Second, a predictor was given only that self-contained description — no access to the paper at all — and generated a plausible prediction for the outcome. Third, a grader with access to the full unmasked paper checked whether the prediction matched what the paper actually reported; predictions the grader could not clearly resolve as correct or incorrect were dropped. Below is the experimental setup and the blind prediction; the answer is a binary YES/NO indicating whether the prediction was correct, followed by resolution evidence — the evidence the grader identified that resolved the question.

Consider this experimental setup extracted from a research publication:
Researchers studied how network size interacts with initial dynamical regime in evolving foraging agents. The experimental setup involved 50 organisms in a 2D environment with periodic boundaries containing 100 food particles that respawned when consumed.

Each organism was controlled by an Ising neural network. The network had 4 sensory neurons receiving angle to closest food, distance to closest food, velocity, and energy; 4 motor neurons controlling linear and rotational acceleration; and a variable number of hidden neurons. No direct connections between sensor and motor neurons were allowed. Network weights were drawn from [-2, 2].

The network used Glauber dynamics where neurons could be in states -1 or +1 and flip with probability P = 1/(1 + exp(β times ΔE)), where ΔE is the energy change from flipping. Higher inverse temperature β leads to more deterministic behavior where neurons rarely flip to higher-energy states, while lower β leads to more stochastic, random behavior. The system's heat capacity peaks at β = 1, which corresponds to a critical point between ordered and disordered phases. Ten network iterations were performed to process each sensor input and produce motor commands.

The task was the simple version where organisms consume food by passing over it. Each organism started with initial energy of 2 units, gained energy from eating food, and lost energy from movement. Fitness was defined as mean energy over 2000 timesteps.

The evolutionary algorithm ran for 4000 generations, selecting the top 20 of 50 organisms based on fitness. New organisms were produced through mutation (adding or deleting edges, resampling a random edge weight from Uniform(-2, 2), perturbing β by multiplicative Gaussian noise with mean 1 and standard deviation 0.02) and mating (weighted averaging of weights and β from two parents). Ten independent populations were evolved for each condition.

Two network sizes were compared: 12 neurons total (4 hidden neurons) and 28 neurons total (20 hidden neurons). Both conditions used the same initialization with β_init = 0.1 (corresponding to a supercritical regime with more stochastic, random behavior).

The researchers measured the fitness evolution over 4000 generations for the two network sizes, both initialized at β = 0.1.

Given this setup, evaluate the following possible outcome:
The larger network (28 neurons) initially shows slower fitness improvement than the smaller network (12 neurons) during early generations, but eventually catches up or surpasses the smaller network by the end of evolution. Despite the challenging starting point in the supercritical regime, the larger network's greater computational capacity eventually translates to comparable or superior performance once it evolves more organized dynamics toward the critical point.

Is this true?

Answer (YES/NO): NO